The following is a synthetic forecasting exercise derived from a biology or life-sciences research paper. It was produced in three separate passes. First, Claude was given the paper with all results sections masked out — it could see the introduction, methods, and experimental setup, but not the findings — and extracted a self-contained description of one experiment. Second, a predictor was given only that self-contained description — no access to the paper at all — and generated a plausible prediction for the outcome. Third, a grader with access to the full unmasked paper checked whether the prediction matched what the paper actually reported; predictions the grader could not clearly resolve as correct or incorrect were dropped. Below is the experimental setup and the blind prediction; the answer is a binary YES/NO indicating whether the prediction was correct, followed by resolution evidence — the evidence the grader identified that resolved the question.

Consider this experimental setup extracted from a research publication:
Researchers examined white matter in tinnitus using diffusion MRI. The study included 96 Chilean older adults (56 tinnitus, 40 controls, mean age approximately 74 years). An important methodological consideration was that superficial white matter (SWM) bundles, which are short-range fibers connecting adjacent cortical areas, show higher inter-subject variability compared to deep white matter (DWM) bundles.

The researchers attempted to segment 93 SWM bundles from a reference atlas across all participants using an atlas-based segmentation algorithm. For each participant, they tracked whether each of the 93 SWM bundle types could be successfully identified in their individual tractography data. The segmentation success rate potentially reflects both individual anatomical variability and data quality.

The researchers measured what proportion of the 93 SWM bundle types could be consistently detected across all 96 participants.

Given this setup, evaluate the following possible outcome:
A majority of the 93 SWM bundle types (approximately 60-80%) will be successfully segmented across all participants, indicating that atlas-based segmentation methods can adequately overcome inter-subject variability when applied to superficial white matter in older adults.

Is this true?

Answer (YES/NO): NO